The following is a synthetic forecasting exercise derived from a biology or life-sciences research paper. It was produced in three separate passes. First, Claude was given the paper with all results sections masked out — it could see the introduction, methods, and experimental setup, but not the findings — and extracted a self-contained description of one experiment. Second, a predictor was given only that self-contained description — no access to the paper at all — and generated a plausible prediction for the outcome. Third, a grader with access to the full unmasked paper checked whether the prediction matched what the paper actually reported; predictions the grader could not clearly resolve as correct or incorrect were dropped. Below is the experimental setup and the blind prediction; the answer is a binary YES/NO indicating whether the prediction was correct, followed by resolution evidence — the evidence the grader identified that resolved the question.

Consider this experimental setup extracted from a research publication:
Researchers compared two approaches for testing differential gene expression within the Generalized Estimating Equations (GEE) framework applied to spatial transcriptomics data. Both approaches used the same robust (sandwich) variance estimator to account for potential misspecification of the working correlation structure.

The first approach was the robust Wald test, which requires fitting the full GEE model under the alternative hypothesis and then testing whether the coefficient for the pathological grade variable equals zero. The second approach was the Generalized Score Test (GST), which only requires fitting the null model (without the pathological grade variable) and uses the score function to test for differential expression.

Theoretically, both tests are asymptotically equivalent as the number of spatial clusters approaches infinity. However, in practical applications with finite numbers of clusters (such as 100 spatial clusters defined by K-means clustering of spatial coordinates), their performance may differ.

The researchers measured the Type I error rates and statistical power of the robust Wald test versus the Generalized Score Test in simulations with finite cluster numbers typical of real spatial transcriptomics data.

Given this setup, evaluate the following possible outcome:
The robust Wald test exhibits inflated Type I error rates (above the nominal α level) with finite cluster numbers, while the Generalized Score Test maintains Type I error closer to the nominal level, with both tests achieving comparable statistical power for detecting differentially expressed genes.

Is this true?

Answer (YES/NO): NO